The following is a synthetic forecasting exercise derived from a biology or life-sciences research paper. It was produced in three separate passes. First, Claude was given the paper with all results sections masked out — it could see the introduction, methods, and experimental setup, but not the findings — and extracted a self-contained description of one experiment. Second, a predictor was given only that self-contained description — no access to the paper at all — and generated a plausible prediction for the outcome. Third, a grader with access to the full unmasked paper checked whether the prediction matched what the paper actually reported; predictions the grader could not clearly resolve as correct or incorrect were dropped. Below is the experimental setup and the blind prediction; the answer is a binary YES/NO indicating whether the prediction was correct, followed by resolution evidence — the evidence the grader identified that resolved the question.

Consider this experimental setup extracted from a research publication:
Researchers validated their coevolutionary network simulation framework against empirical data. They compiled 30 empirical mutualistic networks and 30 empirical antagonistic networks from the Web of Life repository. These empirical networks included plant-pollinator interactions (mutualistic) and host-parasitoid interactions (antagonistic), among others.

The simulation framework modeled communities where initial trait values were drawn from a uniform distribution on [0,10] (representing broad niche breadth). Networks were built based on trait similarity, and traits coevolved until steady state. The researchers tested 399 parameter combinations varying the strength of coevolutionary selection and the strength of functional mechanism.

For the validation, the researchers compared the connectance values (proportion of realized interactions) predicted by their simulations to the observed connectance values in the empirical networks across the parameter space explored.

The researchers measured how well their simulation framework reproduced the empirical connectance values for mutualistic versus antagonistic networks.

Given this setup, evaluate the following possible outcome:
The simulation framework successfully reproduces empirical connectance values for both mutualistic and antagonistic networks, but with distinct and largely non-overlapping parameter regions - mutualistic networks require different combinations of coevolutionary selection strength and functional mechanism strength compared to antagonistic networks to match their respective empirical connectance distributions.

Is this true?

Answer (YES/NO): YES